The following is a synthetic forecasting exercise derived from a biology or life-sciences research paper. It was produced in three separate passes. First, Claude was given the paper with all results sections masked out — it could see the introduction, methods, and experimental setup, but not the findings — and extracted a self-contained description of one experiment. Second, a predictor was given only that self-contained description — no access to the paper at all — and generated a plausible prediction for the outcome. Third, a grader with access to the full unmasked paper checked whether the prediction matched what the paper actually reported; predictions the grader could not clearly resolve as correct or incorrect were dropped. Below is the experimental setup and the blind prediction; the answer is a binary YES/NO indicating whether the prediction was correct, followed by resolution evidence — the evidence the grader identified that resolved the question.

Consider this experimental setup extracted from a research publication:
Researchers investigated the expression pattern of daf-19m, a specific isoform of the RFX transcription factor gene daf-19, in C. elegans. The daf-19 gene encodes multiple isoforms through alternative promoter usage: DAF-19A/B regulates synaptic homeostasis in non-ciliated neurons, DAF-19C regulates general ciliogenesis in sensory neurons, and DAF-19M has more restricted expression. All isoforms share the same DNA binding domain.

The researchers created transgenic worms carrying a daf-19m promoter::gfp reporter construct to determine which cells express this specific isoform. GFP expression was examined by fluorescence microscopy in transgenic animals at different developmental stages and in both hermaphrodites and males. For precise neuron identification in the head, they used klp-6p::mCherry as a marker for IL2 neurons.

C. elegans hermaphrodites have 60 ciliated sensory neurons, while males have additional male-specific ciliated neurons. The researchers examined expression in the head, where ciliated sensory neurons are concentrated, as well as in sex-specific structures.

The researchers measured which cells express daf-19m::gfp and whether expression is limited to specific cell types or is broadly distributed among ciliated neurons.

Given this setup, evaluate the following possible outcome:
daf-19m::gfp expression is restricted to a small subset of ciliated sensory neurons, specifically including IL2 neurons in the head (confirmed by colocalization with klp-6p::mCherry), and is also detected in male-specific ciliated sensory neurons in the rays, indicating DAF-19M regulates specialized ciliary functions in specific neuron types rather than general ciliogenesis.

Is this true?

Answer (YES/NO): NO